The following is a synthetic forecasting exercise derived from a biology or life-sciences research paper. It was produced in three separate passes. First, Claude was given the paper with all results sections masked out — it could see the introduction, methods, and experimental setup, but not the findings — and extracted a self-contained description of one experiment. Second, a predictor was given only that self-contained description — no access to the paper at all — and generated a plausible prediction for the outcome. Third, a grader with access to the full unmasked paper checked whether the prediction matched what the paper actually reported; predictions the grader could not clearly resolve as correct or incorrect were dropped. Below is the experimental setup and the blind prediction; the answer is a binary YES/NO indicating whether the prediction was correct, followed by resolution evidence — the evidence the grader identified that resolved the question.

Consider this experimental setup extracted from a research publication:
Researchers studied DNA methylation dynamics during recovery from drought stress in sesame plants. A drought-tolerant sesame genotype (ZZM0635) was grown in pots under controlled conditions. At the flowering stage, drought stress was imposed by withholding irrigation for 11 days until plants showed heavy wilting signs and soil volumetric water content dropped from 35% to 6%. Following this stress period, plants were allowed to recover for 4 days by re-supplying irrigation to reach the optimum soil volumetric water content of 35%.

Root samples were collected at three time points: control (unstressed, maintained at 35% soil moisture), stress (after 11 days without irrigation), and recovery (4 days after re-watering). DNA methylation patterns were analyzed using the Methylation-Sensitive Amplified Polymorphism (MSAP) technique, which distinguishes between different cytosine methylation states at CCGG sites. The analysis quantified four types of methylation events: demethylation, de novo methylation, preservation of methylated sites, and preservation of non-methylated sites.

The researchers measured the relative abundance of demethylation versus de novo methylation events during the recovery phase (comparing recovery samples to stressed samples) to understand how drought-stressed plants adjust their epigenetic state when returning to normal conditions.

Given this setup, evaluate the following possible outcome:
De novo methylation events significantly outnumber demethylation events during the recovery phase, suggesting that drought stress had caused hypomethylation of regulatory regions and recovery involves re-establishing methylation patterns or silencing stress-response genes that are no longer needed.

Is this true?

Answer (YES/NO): NO